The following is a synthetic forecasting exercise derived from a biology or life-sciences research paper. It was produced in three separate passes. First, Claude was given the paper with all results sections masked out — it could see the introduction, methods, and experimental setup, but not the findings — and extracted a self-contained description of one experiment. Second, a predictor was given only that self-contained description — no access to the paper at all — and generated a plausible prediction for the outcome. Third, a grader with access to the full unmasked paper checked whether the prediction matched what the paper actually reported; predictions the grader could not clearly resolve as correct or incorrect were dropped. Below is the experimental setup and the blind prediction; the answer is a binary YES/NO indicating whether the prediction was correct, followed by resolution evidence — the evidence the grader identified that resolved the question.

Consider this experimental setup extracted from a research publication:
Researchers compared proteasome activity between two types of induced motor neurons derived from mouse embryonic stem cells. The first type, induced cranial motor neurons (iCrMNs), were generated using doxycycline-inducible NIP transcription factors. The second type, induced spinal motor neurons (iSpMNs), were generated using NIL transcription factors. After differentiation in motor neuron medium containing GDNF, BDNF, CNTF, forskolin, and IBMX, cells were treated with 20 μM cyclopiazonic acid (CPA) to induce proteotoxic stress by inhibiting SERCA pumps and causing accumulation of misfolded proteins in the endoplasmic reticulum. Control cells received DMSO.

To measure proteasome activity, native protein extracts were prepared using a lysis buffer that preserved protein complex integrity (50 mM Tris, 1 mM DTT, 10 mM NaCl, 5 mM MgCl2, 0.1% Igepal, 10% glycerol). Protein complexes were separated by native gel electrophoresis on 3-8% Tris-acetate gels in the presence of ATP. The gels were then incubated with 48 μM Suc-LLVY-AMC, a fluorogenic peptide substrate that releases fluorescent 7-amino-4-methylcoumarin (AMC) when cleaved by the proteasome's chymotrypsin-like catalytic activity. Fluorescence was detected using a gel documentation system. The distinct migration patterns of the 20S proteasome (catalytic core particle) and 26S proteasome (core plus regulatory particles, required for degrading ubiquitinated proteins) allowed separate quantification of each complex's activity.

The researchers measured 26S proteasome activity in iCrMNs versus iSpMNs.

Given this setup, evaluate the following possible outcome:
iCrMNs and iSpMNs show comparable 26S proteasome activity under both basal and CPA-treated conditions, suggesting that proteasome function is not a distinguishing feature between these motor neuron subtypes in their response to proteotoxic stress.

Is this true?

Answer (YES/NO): NO